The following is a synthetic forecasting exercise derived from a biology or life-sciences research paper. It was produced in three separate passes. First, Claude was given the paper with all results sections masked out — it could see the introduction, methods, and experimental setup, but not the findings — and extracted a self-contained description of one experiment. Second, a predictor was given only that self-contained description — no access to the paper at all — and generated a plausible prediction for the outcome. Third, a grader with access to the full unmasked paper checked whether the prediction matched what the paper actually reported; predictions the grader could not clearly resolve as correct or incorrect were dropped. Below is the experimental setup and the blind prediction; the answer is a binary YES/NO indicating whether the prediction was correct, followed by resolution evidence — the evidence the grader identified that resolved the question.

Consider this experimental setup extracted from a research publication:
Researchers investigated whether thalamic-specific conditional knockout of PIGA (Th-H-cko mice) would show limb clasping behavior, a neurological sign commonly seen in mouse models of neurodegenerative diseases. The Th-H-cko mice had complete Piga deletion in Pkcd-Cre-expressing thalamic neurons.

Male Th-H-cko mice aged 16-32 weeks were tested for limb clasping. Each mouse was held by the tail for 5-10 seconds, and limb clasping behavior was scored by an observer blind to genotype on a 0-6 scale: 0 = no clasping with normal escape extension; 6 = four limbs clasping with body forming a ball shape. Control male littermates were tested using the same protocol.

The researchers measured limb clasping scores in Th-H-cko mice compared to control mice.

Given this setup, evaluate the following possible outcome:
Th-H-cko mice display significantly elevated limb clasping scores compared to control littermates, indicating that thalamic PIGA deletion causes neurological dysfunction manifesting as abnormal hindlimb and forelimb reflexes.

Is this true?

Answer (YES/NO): NO